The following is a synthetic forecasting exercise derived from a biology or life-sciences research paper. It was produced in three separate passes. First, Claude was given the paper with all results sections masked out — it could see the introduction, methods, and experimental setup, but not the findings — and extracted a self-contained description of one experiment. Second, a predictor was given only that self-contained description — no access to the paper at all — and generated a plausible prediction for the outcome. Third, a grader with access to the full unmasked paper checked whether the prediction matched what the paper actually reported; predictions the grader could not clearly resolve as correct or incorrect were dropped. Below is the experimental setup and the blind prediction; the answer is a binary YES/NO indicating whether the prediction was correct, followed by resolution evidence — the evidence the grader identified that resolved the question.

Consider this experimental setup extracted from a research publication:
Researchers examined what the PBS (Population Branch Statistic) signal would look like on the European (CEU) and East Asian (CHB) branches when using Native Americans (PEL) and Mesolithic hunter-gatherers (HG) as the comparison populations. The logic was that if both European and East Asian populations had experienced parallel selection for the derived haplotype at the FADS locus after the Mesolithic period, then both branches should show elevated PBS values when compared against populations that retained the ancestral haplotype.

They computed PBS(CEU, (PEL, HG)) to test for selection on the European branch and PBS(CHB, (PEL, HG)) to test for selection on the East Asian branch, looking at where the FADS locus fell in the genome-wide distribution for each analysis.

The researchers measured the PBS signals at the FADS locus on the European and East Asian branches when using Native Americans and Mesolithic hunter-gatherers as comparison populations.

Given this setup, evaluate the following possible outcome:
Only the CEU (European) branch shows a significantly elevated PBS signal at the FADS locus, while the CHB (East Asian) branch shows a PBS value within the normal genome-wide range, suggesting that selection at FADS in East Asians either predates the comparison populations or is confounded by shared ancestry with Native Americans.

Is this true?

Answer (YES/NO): NO